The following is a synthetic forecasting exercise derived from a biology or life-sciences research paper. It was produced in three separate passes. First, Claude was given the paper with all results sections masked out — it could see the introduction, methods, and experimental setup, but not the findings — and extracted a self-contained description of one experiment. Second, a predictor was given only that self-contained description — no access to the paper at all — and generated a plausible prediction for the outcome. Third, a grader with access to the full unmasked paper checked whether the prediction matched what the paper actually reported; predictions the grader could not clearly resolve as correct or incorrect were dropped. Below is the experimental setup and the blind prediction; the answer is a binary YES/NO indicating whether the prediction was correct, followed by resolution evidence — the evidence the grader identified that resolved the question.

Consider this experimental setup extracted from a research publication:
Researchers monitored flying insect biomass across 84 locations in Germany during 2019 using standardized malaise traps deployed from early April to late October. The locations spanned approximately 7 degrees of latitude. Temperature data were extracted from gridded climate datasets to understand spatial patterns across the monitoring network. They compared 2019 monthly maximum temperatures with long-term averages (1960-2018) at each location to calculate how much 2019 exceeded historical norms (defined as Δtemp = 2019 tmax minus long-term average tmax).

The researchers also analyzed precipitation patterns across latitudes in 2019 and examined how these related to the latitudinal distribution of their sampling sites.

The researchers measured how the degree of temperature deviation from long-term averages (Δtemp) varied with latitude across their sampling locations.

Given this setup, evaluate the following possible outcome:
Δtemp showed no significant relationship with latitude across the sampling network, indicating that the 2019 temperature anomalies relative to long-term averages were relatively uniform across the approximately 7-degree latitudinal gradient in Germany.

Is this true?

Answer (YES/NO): NO